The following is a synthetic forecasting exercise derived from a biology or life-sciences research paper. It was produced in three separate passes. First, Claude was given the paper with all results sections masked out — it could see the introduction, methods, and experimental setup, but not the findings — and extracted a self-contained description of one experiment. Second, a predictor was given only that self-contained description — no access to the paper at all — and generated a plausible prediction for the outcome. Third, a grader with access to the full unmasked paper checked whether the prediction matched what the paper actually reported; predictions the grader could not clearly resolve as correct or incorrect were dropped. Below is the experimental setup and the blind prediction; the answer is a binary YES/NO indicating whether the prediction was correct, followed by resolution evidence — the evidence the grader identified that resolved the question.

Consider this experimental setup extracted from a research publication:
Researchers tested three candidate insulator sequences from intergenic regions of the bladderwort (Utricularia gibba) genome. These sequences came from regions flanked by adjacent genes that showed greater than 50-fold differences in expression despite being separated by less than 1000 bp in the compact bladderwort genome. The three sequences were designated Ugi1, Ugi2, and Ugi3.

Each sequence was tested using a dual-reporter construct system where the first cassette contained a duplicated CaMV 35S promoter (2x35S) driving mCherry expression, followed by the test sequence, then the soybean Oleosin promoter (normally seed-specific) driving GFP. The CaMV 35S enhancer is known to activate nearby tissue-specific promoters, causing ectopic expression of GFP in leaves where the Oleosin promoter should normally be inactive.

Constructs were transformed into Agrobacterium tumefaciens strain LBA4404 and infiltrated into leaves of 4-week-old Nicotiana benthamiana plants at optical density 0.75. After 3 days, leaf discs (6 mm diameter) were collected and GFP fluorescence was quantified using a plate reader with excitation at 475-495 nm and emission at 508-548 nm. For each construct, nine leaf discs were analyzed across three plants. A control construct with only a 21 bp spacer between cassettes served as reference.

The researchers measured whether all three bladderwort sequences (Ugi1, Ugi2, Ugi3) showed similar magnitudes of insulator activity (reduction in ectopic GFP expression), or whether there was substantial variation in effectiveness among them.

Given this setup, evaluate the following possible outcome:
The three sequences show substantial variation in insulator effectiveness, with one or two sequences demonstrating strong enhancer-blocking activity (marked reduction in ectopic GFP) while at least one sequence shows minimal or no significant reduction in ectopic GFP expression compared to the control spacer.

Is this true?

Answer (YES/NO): YES